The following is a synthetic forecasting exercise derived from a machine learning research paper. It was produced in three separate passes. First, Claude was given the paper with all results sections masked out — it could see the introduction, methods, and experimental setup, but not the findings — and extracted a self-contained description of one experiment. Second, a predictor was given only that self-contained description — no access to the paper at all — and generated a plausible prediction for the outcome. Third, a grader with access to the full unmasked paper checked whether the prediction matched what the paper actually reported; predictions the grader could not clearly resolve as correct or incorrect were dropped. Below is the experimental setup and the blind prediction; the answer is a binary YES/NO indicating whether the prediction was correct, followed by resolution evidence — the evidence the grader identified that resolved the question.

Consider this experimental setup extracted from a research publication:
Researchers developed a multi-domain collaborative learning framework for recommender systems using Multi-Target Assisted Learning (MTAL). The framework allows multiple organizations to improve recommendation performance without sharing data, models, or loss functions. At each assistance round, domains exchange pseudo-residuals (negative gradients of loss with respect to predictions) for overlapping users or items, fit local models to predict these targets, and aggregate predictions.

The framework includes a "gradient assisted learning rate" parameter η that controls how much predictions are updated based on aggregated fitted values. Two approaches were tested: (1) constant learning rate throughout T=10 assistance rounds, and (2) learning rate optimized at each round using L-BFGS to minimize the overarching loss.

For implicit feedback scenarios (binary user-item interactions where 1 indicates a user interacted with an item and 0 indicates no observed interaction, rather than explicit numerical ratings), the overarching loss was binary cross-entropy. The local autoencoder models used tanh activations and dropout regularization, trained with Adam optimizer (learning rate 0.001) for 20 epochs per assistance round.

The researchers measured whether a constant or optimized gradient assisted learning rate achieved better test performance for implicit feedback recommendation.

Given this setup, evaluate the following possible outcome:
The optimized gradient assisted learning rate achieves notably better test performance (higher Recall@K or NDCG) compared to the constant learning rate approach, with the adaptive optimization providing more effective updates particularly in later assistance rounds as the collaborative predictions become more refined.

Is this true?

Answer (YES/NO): NO